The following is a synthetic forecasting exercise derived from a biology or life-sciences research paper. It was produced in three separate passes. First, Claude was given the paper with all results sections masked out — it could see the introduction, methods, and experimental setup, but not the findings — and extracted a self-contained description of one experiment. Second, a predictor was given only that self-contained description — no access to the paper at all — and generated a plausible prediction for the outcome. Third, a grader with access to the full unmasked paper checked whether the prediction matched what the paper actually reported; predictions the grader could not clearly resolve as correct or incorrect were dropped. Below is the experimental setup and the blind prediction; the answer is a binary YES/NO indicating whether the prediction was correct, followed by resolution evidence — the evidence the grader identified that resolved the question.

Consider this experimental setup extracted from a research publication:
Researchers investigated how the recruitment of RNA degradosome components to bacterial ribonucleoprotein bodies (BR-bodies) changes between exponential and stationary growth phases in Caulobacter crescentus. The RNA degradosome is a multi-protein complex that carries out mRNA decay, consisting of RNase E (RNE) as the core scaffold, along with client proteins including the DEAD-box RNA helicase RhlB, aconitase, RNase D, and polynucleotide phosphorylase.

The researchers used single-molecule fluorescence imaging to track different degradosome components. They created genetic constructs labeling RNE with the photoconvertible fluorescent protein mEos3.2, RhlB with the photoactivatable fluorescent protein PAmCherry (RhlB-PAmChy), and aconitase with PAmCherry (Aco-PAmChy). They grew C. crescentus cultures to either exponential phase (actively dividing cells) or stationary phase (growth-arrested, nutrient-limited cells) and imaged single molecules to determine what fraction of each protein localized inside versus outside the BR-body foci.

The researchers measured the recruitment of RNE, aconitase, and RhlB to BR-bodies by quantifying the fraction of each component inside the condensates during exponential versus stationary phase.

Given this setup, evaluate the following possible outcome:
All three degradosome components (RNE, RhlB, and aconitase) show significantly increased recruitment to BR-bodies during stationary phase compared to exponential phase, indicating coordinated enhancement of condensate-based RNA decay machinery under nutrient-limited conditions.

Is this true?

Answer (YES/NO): NO